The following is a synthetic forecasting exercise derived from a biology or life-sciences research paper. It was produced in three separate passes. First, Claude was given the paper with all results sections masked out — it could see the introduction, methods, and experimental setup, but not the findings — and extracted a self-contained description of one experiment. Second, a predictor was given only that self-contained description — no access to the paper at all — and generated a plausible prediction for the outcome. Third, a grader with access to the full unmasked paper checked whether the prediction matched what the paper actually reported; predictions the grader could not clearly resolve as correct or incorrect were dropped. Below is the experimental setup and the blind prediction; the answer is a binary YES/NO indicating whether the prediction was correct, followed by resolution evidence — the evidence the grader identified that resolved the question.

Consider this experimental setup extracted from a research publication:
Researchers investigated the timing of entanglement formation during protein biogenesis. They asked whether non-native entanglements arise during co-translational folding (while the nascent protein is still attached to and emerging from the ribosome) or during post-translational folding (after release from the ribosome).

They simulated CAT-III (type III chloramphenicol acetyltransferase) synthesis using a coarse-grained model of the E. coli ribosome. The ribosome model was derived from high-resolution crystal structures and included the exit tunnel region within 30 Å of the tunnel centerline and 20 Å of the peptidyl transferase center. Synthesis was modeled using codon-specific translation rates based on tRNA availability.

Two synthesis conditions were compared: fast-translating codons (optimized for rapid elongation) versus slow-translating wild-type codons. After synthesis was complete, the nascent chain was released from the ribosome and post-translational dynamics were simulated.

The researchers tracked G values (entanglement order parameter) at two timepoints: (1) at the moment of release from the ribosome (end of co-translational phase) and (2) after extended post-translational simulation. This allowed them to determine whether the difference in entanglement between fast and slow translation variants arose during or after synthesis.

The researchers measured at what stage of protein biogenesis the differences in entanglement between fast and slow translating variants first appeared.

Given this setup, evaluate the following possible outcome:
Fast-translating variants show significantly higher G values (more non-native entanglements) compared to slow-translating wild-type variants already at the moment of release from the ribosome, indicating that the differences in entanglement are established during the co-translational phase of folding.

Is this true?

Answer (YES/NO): NO